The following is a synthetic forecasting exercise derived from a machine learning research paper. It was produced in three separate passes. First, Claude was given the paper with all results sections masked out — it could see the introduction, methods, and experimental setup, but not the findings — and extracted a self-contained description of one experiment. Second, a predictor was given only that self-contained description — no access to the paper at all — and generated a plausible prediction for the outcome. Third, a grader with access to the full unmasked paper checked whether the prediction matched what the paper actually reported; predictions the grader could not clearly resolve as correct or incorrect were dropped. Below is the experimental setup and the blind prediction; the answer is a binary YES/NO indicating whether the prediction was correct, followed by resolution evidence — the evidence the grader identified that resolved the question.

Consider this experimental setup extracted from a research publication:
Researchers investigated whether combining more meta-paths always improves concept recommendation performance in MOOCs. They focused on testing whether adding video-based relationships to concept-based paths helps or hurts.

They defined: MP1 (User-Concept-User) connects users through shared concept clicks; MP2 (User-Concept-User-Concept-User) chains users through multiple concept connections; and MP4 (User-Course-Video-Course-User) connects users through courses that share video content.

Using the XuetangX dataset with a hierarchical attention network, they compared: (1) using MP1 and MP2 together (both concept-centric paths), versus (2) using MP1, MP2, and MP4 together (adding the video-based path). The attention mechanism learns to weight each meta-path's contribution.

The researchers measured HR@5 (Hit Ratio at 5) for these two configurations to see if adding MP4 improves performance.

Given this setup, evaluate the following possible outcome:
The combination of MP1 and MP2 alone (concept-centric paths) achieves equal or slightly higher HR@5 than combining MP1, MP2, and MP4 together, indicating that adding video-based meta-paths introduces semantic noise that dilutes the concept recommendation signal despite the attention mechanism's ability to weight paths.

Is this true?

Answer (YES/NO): YES